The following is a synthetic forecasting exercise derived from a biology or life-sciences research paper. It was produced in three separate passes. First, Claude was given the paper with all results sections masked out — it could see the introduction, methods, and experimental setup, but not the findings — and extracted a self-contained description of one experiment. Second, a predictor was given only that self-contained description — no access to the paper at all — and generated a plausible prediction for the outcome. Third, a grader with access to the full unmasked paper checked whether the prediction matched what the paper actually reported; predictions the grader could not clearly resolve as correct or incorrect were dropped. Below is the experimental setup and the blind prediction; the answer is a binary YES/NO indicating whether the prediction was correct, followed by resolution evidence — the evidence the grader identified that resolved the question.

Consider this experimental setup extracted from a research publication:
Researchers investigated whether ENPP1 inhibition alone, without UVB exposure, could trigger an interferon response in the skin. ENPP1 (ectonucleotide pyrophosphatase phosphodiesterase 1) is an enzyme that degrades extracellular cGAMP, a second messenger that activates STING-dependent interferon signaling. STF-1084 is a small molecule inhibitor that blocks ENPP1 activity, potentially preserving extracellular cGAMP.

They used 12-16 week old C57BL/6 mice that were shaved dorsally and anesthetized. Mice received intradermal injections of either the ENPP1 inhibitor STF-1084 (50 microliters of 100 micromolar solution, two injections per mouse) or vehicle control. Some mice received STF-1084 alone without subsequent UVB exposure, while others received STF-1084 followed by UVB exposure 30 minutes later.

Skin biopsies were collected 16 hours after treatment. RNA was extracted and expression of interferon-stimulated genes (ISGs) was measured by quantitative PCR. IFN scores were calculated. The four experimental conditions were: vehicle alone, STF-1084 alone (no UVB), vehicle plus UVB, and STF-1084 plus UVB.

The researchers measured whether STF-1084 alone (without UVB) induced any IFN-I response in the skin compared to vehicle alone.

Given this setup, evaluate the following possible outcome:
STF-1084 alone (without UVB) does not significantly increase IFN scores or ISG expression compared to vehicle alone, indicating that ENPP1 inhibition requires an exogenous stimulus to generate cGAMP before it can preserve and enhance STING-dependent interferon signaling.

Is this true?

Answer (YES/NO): YES